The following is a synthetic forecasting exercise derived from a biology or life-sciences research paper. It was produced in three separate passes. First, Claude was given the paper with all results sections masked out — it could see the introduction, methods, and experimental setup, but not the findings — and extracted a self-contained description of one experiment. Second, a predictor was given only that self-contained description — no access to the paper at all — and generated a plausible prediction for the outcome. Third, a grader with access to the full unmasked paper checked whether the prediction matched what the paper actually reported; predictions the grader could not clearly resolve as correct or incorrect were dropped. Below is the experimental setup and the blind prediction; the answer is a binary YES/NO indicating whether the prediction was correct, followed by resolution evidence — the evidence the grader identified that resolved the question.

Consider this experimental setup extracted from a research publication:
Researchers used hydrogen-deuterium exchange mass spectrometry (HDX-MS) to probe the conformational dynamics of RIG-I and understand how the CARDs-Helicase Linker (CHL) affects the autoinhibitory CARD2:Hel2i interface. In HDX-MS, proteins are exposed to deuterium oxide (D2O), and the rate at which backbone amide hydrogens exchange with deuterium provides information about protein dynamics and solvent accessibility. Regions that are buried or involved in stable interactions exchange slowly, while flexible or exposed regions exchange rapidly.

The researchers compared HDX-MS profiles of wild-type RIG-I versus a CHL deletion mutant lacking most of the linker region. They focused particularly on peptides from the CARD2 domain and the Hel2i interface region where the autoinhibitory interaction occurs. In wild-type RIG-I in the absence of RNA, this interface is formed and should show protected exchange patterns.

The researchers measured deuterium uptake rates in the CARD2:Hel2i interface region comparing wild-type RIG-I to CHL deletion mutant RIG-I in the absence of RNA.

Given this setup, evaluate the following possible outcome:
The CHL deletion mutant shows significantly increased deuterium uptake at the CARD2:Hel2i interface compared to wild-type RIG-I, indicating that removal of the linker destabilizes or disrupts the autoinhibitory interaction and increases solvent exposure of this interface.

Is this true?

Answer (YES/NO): YES